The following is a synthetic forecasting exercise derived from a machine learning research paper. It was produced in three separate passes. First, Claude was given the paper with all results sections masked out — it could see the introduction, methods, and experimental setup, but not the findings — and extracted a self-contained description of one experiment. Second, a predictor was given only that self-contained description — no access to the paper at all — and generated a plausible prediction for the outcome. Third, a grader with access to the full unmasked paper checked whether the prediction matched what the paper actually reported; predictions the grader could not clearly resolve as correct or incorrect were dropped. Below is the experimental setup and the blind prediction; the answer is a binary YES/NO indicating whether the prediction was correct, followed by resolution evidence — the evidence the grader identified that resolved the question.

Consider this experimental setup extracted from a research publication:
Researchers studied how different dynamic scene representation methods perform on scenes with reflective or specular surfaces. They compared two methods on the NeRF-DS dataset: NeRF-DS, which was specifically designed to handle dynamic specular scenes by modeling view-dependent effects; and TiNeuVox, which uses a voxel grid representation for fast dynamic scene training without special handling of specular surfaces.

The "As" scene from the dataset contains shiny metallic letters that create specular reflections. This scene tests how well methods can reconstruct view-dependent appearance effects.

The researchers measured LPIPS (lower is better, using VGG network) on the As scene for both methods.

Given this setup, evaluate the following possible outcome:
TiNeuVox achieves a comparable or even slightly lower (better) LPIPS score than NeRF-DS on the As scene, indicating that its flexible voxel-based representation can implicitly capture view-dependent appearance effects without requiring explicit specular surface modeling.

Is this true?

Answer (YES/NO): NO